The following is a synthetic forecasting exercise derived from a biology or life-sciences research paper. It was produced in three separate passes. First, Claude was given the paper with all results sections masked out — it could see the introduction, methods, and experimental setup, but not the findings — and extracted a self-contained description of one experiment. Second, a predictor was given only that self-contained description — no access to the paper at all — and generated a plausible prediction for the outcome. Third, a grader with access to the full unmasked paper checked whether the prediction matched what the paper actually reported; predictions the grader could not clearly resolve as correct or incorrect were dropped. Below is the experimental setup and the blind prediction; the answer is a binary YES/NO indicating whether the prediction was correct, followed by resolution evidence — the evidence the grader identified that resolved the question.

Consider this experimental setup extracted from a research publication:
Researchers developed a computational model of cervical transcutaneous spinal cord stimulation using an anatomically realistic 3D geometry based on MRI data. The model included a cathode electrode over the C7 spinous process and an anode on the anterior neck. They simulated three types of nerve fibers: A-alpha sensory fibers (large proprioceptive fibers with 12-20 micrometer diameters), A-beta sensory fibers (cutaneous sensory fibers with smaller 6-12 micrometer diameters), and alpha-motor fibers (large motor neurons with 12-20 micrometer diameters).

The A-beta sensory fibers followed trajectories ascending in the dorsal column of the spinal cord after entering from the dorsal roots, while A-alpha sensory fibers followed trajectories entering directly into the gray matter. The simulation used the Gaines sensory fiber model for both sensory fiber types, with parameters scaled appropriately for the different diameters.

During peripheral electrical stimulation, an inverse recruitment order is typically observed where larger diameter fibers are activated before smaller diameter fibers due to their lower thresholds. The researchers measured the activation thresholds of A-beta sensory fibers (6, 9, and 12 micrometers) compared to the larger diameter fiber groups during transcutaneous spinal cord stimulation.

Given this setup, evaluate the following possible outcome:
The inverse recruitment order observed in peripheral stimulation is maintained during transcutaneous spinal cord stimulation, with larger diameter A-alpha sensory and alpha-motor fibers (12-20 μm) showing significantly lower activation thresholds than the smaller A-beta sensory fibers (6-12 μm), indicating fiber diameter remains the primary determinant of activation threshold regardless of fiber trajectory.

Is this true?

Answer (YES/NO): NO